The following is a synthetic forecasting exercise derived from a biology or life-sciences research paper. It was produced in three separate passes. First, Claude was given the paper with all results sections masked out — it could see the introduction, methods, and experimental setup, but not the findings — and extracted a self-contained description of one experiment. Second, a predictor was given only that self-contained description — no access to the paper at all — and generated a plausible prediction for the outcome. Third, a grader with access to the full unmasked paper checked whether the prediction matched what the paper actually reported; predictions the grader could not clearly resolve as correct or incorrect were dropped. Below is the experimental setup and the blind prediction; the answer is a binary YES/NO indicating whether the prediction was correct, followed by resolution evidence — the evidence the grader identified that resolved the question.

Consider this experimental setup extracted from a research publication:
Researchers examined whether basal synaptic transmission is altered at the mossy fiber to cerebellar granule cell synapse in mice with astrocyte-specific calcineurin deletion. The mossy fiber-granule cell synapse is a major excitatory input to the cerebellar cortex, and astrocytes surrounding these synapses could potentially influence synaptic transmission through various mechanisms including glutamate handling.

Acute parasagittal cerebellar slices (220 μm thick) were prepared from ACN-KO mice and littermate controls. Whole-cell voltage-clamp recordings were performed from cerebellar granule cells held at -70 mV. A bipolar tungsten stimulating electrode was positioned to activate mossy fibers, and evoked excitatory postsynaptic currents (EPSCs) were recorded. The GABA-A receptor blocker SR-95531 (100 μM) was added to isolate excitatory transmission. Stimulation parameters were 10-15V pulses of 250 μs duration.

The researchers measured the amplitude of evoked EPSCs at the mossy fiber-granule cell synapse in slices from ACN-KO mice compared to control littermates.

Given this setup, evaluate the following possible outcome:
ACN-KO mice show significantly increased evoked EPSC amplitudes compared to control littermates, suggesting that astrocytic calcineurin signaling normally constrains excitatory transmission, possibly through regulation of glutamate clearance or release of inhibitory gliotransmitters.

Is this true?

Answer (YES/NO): NO